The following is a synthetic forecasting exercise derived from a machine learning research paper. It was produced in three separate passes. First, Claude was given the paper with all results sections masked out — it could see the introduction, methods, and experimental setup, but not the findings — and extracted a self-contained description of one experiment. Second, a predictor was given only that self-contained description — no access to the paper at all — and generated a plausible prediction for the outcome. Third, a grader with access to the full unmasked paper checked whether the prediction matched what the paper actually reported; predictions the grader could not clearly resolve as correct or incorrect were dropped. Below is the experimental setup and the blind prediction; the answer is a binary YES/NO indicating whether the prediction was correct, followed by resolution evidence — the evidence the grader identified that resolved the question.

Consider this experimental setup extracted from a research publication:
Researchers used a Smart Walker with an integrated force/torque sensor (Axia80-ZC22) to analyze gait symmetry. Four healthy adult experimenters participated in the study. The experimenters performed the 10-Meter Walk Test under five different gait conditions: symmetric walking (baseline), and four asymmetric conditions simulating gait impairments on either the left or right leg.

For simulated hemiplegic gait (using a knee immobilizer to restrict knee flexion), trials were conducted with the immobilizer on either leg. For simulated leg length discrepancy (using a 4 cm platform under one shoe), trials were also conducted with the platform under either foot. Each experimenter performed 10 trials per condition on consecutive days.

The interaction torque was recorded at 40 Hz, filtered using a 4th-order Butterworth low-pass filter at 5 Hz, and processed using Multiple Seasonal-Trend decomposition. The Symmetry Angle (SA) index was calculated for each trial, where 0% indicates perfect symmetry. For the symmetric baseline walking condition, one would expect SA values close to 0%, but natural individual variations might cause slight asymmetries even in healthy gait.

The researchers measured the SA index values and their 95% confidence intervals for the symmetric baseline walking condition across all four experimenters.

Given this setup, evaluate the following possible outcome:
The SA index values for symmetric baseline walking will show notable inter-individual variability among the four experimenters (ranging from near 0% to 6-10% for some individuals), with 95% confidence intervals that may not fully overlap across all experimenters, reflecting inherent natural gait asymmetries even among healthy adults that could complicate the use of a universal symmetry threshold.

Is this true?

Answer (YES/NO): NO